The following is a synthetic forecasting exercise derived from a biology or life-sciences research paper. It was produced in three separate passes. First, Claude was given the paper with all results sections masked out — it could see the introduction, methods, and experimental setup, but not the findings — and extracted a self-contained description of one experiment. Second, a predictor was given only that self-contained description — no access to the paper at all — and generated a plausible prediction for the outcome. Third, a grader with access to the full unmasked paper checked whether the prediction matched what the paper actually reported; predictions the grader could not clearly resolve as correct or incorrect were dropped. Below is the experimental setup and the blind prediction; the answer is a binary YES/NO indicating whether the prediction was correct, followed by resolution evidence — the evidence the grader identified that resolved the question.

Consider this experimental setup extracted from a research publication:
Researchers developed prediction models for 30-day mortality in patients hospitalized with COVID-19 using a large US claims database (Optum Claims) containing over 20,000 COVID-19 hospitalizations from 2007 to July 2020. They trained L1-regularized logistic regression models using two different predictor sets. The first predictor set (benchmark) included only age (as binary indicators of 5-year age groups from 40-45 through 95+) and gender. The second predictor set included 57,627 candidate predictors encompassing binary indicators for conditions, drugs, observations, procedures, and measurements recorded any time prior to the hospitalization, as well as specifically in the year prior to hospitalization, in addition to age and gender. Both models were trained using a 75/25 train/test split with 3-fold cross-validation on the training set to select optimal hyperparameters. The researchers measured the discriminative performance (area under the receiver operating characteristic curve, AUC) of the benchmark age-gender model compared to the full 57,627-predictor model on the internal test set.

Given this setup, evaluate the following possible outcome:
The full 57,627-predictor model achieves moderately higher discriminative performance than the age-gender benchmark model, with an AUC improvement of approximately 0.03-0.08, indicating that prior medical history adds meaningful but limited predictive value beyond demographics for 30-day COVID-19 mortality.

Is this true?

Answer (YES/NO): YES